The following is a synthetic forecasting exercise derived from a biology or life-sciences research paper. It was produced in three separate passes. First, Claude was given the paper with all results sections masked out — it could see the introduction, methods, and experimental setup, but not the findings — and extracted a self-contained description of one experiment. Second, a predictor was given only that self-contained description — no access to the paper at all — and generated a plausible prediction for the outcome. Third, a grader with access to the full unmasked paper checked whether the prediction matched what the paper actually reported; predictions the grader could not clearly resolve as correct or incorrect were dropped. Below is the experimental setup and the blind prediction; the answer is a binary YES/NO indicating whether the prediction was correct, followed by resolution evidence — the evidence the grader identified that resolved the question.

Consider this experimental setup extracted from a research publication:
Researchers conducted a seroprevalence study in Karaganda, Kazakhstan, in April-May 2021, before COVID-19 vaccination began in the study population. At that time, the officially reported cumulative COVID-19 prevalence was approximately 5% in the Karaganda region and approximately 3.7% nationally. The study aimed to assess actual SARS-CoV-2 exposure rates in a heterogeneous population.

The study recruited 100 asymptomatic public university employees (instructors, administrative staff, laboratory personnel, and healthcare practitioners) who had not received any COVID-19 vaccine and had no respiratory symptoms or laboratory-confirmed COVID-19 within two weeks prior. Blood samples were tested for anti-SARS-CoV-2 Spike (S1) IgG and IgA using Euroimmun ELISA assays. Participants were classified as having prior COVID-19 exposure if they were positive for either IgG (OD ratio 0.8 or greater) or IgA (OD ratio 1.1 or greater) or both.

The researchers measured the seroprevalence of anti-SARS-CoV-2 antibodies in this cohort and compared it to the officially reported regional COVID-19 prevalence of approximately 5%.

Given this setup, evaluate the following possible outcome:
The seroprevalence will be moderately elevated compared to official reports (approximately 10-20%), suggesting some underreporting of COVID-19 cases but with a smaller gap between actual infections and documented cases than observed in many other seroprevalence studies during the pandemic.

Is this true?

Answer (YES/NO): NO